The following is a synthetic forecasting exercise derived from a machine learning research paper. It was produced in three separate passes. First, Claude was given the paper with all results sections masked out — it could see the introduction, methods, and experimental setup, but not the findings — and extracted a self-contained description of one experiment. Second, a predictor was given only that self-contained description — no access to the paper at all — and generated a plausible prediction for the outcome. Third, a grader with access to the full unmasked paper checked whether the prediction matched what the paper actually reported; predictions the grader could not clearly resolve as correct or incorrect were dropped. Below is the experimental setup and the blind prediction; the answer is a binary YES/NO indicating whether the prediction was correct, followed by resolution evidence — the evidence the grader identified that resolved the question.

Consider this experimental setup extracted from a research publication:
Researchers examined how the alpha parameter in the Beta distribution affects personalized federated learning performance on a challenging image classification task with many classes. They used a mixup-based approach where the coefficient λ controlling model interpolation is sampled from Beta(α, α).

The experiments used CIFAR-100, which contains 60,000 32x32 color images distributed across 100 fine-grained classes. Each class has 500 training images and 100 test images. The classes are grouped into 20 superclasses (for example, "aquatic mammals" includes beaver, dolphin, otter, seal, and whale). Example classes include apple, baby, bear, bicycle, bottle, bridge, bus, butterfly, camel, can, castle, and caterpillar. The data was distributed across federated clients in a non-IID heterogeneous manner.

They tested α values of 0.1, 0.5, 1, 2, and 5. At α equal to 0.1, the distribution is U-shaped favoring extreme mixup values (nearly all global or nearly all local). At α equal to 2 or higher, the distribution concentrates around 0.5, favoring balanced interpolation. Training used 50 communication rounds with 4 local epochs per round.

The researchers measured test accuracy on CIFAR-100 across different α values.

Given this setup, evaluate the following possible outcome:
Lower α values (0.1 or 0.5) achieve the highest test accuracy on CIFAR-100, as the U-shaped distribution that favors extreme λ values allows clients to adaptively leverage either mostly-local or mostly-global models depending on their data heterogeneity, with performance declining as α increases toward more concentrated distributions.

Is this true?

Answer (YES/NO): NO